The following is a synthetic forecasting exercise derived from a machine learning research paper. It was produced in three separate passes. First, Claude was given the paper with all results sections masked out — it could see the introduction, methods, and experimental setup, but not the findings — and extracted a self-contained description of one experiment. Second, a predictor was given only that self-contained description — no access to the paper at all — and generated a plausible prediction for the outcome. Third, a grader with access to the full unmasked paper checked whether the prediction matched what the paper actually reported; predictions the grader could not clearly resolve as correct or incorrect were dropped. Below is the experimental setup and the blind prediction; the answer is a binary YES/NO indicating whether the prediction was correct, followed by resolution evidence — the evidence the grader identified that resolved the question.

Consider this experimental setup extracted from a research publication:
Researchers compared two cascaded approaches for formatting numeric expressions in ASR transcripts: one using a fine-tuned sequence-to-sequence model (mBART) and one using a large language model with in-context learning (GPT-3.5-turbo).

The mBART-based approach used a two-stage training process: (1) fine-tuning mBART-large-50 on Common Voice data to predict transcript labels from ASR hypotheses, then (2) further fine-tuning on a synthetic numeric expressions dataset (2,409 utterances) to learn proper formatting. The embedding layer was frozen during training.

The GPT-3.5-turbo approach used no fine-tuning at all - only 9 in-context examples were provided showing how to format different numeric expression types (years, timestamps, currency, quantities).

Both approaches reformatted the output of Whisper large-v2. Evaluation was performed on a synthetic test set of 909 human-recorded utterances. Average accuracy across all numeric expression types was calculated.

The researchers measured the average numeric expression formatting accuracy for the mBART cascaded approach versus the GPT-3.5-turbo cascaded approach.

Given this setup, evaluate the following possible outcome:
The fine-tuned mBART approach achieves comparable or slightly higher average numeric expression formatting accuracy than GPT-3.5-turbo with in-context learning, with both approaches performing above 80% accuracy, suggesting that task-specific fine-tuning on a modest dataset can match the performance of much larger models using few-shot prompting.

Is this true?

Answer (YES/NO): NO